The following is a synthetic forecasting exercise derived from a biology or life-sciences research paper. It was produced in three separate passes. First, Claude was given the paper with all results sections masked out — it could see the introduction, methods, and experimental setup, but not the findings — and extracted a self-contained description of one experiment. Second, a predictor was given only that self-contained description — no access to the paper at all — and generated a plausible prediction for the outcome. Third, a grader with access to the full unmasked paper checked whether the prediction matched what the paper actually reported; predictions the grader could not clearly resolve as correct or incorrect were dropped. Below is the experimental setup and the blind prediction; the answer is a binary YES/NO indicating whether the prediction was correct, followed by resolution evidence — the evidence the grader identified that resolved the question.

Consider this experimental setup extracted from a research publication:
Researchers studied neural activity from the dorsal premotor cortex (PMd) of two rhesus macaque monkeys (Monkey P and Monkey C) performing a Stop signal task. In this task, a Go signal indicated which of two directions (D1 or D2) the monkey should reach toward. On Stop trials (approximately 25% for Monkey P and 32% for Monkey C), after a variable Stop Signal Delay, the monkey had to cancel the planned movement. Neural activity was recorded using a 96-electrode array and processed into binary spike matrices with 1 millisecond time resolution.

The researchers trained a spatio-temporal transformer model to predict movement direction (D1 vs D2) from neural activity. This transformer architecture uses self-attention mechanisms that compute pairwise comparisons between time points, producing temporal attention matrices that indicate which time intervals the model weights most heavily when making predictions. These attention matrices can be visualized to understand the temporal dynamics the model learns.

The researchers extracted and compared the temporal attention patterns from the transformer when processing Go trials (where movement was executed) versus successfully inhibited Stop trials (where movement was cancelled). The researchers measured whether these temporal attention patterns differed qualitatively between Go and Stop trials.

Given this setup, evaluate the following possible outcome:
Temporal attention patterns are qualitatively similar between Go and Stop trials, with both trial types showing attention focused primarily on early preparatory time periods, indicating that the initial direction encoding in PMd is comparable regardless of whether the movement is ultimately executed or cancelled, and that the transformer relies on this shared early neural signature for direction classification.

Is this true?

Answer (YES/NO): NO